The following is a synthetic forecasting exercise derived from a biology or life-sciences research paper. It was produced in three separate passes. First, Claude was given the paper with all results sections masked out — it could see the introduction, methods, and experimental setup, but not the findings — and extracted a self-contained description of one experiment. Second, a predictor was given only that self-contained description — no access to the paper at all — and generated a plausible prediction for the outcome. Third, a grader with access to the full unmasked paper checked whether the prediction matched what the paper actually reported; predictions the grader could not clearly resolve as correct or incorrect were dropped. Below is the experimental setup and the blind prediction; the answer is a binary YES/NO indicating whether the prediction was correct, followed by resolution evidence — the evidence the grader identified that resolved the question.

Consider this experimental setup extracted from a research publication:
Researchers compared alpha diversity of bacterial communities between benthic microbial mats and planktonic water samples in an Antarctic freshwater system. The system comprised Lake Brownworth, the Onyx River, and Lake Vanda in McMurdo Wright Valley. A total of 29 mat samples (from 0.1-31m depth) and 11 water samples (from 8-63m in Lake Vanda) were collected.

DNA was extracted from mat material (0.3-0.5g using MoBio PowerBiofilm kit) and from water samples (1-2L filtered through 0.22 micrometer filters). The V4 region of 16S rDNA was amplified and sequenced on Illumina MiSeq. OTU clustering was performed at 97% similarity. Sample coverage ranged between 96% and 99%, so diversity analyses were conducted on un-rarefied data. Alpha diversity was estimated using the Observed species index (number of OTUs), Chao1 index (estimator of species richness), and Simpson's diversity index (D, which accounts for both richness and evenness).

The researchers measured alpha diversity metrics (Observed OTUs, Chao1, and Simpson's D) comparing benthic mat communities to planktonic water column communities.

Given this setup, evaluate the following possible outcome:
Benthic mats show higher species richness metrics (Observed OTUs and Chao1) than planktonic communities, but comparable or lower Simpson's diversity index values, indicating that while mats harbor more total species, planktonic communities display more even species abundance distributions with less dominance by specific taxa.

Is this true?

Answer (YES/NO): NO